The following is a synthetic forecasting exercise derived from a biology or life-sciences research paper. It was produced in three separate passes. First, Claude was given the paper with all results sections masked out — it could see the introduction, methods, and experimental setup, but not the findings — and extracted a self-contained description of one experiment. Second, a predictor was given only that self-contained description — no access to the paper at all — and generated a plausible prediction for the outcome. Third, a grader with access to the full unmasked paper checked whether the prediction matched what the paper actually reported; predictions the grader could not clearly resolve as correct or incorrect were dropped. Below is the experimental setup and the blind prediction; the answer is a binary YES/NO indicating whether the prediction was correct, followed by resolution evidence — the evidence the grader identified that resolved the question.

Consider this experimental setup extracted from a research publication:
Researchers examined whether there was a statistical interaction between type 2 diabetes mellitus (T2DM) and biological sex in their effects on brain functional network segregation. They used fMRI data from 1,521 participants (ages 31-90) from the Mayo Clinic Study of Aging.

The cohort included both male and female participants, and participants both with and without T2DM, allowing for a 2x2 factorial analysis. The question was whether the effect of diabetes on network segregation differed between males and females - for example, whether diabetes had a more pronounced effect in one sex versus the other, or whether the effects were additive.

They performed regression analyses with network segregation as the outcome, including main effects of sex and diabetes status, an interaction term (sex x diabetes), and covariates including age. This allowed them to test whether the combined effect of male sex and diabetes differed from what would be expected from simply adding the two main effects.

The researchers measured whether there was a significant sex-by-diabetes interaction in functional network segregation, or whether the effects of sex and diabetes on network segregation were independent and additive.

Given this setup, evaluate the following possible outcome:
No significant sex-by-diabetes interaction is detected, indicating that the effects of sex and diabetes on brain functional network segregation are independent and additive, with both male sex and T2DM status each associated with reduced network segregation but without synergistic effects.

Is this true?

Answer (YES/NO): YES